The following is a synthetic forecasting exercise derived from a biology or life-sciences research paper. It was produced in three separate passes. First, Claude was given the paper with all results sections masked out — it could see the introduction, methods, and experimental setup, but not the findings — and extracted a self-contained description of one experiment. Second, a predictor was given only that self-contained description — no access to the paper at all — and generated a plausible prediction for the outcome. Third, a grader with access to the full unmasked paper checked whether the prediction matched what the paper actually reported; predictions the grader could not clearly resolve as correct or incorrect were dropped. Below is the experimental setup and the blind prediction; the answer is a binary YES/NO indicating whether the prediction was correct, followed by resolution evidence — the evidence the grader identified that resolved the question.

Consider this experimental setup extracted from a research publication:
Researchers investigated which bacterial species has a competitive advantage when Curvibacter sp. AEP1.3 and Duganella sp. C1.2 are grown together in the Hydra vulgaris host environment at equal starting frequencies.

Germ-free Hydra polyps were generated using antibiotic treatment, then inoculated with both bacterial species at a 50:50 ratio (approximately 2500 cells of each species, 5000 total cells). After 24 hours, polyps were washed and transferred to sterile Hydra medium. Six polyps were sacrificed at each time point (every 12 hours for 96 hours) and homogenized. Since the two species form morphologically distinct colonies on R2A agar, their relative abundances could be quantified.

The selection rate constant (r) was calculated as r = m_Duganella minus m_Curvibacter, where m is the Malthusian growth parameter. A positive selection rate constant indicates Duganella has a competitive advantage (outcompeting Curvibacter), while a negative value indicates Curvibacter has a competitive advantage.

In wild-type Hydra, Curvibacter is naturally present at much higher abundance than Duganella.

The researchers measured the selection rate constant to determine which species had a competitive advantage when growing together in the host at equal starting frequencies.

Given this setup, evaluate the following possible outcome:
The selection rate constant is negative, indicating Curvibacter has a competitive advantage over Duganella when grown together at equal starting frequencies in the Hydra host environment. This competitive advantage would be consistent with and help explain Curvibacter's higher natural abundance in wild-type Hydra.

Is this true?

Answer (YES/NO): NO